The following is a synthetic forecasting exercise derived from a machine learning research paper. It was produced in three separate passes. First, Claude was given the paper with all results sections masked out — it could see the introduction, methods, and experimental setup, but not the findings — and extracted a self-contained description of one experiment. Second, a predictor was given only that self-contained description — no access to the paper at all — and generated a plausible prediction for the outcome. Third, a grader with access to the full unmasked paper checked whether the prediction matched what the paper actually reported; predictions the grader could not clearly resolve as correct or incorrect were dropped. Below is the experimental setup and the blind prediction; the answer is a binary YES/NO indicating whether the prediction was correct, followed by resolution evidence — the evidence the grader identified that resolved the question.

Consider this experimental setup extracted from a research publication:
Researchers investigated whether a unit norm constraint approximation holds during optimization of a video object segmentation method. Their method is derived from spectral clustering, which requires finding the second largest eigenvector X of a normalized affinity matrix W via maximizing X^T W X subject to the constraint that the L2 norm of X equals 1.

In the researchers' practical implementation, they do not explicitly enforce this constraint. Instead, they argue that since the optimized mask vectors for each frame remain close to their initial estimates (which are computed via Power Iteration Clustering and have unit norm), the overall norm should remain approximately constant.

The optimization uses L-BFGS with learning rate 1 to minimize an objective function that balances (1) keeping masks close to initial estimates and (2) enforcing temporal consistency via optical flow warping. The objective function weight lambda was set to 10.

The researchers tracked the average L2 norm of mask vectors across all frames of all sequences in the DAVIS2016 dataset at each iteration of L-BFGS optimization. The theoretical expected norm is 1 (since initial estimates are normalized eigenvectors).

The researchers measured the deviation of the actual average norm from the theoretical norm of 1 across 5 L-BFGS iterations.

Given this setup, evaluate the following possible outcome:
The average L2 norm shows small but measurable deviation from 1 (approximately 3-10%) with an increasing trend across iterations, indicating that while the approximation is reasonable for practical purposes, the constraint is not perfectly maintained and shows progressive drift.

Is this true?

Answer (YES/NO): NO